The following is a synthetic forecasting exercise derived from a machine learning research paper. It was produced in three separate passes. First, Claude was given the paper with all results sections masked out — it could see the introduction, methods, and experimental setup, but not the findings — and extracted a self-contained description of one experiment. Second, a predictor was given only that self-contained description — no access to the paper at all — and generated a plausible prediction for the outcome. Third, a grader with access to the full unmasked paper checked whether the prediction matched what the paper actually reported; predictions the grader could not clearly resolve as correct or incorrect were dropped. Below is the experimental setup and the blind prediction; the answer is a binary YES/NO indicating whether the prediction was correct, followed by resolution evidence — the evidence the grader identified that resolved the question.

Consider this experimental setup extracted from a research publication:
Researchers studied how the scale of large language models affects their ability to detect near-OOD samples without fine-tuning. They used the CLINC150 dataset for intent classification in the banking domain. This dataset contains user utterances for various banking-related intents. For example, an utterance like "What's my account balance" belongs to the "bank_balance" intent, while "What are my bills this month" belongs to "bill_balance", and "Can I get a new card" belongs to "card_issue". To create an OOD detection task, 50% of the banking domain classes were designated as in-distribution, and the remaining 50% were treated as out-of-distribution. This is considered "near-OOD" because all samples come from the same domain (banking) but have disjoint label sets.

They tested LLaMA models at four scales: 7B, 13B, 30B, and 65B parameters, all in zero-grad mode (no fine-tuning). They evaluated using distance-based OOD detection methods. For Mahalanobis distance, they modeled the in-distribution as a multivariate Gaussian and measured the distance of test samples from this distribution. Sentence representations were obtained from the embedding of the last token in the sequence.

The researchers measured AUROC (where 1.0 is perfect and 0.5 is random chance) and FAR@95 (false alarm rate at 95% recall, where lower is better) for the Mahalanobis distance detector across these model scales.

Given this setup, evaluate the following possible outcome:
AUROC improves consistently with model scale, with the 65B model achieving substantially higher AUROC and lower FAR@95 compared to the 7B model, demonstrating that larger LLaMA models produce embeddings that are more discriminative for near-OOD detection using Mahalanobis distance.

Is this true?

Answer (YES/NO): NO